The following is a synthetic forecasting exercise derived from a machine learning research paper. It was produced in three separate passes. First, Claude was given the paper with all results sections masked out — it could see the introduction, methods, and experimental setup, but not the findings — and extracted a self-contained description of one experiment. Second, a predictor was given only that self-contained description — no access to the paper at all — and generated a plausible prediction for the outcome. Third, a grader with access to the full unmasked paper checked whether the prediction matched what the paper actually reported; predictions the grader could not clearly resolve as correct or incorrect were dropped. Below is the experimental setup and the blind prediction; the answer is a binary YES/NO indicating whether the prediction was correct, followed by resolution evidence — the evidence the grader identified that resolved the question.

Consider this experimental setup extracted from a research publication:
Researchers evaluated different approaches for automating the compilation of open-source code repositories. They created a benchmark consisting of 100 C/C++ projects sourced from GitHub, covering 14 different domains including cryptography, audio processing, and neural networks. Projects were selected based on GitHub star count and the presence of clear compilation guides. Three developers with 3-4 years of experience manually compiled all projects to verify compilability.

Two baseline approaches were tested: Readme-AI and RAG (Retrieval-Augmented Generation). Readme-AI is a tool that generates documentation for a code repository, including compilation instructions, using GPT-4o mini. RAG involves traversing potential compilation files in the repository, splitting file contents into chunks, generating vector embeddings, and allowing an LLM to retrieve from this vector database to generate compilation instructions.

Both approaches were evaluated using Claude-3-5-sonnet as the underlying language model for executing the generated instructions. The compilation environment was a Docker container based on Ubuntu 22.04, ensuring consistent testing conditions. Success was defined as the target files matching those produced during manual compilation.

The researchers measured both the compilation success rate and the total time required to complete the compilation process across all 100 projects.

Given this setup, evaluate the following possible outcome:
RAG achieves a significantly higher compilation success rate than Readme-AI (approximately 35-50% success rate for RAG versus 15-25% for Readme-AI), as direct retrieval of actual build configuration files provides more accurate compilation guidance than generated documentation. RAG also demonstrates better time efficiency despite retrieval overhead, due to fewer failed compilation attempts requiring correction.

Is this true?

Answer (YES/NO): NO